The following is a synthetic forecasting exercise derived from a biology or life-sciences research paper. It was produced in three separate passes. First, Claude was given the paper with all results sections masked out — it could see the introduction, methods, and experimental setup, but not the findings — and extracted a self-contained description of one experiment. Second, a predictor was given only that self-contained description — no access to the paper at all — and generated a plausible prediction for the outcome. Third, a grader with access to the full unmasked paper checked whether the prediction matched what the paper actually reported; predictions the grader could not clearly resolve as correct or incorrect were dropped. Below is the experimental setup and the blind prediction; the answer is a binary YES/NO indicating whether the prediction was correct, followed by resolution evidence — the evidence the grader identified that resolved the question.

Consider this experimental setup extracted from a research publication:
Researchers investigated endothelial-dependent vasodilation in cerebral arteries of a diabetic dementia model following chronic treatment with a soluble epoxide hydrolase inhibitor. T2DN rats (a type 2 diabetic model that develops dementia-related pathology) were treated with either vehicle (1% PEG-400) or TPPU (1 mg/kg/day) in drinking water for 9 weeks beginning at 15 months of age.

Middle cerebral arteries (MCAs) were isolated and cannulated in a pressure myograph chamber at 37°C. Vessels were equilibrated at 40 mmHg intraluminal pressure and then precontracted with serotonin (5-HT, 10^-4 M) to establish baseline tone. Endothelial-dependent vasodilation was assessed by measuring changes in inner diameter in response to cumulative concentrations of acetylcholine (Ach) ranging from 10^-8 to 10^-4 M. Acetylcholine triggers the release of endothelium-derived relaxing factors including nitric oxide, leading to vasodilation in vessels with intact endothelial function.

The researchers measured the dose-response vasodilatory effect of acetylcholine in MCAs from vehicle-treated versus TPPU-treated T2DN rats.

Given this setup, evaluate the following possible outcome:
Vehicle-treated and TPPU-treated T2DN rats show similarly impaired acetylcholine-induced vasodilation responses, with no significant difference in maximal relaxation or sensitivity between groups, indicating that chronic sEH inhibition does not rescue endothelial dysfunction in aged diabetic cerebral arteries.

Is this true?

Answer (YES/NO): NO